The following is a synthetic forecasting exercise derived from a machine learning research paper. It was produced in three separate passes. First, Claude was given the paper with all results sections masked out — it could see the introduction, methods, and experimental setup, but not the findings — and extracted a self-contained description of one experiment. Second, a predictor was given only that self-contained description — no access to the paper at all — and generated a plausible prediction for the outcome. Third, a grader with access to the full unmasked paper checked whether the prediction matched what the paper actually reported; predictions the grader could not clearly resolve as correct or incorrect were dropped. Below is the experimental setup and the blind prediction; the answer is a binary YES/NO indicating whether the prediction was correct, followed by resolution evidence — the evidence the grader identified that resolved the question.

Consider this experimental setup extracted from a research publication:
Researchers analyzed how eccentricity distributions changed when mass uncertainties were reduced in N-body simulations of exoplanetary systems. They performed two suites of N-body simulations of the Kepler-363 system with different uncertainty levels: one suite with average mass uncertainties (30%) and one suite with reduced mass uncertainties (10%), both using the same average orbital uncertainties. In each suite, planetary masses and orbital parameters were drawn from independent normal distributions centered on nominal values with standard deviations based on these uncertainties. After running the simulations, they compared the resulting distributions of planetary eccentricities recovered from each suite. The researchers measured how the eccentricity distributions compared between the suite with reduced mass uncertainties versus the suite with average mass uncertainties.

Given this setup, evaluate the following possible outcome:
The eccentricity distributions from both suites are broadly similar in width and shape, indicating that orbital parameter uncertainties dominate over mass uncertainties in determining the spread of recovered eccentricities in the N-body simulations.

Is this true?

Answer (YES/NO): NO